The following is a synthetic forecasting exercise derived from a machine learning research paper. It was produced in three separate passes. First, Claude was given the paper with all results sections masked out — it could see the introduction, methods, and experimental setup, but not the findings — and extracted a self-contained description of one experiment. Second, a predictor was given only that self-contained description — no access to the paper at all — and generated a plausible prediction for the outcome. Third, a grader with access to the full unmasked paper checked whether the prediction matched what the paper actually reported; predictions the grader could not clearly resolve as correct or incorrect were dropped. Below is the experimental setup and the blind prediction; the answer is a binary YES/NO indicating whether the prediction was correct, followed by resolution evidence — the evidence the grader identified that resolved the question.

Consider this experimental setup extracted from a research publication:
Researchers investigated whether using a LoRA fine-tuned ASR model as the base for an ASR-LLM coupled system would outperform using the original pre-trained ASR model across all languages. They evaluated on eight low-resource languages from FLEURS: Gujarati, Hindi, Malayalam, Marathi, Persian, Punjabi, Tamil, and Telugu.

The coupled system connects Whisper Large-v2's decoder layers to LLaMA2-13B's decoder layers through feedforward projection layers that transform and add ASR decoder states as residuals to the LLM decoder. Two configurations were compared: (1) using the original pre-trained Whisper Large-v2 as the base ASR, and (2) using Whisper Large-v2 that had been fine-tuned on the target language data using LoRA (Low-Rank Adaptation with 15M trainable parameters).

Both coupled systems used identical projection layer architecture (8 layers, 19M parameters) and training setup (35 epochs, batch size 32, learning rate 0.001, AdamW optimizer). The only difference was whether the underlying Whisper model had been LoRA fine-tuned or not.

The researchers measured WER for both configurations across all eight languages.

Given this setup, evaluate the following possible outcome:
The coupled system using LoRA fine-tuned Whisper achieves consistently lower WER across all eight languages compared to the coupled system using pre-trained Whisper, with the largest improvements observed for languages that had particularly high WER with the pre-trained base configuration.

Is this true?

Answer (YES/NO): NO